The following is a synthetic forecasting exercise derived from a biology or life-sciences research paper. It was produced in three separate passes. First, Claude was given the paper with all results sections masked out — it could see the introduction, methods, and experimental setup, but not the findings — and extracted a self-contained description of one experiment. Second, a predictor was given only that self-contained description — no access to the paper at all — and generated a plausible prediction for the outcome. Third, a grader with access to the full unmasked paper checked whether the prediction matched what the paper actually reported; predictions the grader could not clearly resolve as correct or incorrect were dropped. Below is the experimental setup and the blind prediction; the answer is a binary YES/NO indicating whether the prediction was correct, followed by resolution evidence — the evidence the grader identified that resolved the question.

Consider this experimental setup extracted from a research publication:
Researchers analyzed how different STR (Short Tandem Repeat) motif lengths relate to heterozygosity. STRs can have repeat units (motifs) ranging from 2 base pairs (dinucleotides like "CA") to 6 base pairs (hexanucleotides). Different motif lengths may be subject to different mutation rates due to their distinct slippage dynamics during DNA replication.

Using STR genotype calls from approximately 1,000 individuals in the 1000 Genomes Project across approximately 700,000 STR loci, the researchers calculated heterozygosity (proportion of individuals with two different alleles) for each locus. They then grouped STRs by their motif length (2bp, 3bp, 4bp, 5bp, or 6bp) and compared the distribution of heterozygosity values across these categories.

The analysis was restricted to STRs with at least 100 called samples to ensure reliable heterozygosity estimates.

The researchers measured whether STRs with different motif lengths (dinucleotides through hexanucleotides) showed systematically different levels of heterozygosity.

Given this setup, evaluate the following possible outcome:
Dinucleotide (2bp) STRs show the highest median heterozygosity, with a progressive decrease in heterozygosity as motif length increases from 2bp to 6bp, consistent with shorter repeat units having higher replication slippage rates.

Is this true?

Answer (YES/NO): YES